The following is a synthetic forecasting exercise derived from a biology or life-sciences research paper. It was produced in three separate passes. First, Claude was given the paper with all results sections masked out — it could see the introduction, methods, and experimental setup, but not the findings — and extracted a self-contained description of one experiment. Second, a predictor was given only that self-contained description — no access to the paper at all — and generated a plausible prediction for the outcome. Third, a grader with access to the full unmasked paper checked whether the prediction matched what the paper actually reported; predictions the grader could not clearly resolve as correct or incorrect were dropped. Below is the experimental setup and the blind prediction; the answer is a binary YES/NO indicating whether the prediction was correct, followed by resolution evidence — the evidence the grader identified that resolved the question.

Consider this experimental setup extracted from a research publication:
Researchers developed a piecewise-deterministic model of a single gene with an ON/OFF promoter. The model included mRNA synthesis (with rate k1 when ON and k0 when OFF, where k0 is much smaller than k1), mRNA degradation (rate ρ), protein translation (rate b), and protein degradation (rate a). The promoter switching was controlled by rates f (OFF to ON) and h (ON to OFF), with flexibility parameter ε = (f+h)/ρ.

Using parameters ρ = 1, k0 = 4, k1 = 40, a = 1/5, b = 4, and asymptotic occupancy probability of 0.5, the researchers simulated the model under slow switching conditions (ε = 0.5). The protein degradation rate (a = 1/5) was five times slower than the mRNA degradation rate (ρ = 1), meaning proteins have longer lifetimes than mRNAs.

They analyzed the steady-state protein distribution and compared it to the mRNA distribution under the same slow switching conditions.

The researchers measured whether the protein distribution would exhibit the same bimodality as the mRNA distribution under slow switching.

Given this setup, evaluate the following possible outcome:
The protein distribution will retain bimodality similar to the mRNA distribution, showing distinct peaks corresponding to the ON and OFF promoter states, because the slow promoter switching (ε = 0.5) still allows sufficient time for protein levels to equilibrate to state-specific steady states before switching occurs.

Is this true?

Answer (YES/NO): NO